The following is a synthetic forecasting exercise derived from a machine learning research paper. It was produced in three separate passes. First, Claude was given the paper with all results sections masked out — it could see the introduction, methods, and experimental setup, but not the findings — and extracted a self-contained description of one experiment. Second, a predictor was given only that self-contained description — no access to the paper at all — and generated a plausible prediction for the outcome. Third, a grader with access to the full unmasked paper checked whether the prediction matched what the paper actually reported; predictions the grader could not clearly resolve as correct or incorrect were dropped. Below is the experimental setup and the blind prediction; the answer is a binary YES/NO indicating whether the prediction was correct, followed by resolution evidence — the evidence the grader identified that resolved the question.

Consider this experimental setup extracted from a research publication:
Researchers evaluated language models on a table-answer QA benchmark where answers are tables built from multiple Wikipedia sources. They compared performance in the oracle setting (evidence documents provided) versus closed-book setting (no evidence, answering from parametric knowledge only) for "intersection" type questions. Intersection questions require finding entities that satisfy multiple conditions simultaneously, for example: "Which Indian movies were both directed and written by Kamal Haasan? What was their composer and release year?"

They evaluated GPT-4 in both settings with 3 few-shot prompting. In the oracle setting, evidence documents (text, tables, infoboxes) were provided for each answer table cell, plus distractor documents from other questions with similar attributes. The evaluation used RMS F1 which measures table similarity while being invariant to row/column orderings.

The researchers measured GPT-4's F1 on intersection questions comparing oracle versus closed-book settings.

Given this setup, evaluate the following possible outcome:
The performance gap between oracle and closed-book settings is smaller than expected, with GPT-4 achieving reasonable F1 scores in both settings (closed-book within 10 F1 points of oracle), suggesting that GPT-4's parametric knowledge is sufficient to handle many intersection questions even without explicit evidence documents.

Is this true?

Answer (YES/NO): NO